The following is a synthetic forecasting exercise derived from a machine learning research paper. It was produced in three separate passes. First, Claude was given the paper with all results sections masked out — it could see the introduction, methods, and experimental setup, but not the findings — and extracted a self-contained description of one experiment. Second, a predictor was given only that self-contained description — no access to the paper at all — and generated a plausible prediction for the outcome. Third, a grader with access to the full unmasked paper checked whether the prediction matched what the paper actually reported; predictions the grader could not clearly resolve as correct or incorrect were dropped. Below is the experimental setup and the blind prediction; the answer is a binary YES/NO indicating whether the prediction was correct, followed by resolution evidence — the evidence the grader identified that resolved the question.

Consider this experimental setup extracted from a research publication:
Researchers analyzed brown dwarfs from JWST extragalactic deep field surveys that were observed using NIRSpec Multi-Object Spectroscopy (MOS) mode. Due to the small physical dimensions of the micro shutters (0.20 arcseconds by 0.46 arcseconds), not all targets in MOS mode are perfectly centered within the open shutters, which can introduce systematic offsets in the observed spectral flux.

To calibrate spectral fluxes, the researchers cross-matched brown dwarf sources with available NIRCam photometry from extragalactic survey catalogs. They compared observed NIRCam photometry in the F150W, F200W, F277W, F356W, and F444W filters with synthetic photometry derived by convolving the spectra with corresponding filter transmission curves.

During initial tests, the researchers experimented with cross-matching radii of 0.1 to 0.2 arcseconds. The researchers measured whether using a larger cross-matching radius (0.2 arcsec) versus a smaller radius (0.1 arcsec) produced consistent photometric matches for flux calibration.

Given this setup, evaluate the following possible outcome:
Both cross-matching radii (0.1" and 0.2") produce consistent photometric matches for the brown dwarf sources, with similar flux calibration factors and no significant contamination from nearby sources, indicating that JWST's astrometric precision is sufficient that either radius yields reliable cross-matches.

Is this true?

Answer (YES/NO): NO